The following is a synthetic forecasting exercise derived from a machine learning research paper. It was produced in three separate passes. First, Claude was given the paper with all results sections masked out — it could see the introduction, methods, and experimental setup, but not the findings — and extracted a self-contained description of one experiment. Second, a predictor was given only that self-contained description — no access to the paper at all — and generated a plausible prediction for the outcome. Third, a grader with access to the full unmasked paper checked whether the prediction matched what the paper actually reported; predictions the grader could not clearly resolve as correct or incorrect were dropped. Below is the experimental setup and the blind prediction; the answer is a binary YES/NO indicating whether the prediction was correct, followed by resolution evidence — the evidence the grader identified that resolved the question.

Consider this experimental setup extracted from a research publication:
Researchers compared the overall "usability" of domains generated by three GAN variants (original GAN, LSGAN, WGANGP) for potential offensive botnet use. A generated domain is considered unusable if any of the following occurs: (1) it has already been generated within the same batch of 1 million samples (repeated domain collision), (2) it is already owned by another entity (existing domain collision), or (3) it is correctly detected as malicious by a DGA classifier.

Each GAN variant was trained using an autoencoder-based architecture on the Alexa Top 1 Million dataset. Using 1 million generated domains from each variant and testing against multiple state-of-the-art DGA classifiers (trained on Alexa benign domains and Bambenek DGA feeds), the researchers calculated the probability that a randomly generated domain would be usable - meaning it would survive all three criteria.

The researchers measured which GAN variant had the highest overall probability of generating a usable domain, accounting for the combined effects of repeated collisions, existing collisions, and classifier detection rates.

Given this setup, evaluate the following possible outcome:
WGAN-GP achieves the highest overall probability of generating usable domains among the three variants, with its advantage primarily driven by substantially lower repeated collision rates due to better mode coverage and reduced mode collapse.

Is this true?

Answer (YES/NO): NO